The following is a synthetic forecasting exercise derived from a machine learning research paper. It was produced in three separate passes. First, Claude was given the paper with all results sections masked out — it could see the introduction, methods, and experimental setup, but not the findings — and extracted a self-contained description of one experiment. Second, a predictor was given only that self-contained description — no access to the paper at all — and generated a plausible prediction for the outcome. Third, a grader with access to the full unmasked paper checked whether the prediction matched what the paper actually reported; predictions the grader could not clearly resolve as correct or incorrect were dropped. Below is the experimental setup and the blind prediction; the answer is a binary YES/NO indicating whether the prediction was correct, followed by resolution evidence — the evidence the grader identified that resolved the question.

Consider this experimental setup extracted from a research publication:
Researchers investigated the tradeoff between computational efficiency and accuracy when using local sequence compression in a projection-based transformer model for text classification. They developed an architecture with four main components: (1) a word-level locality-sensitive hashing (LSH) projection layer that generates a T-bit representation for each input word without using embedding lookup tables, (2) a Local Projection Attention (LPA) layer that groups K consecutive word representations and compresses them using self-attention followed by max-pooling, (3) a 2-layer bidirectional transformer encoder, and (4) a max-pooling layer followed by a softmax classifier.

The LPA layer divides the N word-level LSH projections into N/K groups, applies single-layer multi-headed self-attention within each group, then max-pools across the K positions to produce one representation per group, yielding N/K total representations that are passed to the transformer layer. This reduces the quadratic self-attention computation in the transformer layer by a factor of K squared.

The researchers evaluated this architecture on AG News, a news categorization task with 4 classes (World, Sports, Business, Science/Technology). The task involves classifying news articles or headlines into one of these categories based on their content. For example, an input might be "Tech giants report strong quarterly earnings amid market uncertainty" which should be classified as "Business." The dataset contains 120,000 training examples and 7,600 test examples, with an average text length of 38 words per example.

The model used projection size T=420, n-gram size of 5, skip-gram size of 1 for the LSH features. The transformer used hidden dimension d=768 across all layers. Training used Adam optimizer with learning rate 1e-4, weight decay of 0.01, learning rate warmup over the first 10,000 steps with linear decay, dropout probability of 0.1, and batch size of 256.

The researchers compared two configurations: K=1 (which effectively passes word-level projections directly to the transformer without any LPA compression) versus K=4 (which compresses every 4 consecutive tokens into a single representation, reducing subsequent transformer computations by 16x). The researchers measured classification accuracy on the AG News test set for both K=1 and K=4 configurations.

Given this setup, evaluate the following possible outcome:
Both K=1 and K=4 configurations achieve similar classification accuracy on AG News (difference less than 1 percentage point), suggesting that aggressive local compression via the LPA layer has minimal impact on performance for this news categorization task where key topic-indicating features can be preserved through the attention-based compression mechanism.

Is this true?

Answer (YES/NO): YES